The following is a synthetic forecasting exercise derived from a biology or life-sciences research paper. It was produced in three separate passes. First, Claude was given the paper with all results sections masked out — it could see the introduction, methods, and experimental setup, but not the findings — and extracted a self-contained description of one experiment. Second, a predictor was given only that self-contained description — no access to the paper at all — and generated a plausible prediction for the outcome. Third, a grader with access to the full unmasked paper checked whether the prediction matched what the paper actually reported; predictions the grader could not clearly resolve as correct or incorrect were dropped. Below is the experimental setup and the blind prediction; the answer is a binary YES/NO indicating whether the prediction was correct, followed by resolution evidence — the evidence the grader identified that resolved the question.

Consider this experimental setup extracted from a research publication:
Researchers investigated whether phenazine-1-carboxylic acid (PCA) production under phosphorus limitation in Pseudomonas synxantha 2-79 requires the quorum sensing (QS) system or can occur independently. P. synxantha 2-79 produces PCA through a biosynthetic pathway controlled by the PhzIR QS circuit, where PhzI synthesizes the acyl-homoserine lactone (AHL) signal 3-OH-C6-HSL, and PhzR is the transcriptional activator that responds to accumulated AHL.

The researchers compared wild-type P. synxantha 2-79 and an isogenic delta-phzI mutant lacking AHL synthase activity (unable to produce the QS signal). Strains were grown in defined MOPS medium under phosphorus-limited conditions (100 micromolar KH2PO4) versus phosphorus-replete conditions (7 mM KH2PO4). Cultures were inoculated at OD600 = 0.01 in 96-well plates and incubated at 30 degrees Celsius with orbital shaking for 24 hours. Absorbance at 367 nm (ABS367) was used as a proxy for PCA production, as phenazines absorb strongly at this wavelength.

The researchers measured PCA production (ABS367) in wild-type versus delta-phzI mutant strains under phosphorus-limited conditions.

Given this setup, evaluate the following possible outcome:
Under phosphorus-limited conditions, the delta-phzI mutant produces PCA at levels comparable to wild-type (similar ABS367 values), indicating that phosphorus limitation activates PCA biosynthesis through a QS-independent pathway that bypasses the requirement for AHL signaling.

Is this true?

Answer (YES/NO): NO